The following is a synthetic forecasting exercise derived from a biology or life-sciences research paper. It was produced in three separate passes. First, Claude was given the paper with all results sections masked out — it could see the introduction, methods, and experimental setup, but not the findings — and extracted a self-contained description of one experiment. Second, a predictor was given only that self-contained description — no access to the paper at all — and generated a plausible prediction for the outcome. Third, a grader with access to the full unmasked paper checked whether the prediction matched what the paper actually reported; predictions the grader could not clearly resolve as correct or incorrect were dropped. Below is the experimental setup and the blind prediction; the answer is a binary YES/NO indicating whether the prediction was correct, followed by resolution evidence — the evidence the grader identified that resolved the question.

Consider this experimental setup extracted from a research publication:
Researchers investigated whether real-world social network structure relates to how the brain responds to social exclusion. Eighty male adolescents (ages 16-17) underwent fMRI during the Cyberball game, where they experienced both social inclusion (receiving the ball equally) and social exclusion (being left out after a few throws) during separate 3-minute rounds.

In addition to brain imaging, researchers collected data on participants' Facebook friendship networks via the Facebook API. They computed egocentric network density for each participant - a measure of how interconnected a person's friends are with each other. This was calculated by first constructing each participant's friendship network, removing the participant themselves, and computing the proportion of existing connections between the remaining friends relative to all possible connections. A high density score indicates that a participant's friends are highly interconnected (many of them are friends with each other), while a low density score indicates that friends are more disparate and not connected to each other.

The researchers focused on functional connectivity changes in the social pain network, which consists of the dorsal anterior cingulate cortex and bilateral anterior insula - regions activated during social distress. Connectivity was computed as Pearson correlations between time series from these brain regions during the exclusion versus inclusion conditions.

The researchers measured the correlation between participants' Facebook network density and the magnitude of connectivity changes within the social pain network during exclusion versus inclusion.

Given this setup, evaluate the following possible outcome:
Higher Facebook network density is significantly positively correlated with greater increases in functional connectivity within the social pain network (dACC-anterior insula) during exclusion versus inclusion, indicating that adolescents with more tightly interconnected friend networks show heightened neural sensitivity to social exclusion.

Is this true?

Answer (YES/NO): NO